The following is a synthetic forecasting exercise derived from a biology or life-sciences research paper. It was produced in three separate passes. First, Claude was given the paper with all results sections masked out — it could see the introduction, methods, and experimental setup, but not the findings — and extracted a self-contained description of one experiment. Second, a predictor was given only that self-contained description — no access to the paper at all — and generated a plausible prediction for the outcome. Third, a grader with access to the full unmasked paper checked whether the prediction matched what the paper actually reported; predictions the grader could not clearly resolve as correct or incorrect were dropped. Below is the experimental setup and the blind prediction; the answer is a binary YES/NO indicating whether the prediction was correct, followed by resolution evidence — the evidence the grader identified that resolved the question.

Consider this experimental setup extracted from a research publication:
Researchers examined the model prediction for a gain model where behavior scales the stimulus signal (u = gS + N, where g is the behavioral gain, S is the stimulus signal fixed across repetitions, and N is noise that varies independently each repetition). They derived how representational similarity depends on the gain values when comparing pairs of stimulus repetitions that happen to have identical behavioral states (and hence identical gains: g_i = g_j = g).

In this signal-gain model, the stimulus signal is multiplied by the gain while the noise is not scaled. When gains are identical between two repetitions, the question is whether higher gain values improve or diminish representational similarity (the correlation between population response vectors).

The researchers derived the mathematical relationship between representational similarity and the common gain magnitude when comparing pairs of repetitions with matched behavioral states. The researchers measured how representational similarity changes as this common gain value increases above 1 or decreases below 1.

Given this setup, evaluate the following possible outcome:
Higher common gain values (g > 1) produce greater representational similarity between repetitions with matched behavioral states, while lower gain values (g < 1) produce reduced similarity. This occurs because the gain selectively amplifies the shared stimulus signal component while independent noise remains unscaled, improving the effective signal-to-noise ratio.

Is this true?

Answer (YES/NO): YES